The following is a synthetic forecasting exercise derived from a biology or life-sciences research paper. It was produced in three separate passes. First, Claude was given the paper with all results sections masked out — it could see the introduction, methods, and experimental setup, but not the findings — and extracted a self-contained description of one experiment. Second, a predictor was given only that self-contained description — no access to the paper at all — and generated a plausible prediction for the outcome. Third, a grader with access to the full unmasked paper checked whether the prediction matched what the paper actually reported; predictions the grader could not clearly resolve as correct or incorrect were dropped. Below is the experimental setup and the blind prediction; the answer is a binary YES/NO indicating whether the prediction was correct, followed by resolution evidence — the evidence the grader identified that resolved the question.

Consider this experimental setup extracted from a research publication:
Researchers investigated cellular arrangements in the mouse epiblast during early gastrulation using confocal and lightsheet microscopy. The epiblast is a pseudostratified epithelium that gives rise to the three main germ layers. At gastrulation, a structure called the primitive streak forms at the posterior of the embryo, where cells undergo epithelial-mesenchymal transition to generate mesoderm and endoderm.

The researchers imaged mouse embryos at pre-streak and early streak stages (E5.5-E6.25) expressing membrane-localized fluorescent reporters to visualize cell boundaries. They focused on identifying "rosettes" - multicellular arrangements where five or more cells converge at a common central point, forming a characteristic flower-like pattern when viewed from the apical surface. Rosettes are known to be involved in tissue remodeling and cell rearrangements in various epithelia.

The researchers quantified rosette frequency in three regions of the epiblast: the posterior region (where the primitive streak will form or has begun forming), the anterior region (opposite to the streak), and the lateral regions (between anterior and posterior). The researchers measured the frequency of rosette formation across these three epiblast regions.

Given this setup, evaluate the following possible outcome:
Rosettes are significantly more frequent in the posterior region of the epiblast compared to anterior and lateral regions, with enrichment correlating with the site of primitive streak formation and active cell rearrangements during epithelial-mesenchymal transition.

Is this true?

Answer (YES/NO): YES